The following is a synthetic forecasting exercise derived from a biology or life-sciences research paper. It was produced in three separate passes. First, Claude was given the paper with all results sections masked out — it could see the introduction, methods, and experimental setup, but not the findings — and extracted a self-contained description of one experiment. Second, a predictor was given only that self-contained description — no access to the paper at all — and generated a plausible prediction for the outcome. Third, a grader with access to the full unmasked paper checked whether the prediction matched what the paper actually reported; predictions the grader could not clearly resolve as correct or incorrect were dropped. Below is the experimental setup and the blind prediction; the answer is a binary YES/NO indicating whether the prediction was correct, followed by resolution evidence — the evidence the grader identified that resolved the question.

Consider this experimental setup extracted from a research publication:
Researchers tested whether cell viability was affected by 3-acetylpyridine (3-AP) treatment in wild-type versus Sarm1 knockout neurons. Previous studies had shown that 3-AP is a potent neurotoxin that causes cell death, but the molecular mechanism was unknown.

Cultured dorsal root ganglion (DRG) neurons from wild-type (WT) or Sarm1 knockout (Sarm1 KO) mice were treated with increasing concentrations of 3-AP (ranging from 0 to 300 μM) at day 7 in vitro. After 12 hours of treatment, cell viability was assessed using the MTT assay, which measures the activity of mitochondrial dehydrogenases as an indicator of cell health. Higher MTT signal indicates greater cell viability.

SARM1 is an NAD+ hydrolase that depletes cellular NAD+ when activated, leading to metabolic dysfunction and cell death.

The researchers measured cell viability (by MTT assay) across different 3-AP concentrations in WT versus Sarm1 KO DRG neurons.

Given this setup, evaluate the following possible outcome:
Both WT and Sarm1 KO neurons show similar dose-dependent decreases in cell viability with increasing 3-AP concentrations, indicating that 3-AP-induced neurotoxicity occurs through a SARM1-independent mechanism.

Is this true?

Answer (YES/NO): NO